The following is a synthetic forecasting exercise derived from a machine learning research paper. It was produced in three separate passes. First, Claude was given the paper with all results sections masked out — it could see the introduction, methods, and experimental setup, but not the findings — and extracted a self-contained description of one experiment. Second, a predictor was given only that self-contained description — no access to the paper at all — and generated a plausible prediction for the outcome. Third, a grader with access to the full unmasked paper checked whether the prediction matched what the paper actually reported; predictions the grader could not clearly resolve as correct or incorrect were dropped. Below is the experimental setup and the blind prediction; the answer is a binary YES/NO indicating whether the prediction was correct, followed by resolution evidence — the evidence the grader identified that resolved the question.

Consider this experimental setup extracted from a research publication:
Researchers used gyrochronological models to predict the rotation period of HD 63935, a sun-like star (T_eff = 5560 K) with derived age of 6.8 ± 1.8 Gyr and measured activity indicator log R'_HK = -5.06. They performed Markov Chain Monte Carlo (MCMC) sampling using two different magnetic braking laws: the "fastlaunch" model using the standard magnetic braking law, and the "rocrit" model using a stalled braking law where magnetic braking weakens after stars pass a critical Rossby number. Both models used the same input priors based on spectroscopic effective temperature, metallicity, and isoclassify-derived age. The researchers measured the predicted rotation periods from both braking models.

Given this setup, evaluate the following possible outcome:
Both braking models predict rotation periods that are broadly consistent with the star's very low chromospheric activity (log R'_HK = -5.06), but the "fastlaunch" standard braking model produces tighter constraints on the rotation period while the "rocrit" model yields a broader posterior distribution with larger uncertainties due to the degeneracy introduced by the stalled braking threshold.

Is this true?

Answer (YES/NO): NO